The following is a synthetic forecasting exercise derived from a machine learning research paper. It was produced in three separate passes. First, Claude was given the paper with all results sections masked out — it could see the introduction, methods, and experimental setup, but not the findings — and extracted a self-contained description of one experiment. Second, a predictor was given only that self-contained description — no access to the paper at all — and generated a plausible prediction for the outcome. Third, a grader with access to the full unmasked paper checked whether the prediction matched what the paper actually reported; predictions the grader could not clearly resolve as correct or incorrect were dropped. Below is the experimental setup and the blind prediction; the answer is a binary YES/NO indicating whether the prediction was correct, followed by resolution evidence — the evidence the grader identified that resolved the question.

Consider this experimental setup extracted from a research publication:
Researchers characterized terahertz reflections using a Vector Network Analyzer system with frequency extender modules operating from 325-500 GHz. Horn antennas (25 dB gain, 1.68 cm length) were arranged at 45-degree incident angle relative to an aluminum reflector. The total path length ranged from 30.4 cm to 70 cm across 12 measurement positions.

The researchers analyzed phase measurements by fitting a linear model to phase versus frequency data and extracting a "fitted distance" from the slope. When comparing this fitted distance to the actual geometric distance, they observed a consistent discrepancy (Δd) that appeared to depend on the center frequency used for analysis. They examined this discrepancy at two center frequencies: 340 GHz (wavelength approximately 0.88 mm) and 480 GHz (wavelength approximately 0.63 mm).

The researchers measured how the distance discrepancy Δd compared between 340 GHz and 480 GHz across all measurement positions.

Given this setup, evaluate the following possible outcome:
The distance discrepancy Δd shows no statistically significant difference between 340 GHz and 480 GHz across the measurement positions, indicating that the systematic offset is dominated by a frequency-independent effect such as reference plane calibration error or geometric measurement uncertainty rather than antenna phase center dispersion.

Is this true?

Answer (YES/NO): NO